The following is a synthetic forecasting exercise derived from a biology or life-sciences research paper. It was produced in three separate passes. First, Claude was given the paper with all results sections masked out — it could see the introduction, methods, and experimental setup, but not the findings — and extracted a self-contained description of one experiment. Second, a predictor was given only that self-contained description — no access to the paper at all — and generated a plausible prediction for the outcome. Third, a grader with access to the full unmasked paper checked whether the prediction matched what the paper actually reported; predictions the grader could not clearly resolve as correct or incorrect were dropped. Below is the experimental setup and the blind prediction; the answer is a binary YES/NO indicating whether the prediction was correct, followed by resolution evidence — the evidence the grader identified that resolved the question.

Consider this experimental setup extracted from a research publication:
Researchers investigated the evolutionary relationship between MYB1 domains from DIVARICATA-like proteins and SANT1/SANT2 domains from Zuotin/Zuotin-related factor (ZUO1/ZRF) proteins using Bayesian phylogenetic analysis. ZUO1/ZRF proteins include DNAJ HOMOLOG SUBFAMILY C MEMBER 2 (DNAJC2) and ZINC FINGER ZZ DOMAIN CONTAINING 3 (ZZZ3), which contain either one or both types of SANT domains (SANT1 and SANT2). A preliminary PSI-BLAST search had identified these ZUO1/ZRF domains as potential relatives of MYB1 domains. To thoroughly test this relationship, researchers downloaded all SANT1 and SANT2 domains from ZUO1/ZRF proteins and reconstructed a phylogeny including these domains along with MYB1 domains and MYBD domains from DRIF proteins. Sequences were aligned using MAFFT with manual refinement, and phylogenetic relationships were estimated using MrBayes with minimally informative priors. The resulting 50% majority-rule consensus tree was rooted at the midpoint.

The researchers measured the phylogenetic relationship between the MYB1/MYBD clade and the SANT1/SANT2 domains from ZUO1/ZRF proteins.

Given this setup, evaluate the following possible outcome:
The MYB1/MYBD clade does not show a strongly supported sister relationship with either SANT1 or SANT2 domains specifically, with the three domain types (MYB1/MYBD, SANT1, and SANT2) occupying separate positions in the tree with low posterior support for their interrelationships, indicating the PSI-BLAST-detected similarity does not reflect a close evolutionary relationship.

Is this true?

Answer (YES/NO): NO